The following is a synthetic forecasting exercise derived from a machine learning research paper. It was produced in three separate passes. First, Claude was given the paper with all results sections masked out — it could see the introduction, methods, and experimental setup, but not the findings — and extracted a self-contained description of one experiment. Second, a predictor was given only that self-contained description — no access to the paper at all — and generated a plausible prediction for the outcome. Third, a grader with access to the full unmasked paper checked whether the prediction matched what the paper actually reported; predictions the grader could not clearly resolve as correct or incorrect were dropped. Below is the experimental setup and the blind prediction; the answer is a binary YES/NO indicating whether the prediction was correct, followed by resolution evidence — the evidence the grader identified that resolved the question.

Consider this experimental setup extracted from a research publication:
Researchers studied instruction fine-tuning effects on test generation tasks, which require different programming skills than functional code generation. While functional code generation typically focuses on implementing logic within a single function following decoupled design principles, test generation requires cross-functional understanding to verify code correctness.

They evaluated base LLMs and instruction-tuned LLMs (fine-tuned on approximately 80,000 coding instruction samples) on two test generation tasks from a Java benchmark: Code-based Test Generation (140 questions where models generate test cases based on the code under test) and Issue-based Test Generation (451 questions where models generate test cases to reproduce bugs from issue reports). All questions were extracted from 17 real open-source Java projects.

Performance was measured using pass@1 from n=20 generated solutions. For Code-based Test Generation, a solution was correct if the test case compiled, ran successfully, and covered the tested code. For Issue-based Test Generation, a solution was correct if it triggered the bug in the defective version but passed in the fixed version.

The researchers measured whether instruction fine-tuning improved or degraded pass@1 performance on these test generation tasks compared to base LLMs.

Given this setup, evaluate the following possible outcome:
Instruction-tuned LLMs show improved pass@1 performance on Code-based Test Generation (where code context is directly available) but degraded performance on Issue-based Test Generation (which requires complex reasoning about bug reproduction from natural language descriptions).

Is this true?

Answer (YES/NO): NO